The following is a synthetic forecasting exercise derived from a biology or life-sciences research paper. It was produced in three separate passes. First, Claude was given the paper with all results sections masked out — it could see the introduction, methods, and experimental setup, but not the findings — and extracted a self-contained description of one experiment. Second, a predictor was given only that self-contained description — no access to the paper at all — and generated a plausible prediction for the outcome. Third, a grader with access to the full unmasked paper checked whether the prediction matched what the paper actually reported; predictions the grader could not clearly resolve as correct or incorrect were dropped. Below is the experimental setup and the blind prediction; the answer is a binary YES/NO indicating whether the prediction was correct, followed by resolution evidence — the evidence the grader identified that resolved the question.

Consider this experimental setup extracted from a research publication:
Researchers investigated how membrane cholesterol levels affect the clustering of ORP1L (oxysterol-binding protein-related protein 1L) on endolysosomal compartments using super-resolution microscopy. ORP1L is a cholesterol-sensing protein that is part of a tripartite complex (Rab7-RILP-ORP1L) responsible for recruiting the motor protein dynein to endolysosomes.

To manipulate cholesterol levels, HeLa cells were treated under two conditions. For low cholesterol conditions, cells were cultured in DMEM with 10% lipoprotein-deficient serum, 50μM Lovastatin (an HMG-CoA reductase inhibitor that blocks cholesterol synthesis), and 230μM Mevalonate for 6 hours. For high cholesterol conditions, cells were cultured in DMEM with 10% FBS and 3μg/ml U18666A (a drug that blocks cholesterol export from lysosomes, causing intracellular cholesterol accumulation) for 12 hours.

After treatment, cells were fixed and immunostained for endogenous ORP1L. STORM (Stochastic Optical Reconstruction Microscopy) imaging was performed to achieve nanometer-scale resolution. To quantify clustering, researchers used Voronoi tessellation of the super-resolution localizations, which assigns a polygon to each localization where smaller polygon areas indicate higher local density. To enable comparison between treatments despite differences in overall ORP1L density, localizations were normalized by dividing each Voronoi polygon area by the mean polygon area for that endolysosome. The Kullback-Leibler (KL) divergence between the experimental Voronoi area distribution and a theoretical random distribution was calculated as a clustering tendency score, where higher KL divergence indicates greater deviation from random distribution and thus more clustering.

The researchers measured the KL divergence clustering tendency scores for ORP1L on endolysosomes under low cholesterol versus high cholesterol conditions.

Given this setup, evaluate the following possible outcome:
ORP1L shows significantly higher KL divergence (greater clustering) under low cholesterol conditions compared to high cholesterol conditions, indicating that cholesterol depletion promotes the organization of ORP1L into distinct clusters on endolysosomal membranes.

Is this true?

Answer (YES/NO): NO